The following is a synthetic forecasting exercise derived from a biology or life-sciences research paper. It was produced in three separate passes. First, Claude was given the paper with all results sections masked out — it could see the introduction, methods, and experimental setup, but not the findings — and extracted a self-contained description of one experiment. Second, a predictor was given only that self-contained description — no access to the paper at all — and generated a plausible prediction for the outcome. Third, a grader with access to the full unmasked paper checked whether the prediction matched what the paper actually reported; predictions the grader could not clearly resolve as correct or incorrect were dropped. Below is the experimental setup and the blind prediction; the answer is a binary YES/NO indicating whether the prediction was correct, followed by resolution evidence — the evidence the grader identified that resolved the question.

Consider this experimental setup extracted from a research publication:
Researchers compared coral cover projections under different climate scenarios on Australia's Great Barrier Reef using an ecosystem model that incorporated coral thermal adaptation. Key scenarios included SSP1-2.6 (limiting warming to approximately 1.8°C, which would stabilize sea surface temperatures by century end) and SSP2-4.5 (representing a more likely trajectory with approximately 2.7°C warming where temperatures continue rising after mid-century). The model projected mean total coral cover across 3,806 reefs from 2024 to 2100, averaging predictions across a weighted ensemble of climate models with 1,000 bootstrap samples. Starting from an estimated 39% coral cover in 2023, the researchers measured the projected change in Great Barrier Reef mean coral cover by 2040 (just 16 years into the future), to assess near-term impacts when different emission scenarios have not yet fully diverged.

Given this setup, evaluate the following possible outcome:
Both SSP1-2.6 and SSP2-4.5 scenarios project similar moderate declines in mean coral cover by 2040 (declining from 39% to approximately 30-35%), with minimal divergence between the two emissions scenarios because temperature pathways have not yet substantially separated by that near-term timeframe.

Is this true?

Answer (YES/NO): NO